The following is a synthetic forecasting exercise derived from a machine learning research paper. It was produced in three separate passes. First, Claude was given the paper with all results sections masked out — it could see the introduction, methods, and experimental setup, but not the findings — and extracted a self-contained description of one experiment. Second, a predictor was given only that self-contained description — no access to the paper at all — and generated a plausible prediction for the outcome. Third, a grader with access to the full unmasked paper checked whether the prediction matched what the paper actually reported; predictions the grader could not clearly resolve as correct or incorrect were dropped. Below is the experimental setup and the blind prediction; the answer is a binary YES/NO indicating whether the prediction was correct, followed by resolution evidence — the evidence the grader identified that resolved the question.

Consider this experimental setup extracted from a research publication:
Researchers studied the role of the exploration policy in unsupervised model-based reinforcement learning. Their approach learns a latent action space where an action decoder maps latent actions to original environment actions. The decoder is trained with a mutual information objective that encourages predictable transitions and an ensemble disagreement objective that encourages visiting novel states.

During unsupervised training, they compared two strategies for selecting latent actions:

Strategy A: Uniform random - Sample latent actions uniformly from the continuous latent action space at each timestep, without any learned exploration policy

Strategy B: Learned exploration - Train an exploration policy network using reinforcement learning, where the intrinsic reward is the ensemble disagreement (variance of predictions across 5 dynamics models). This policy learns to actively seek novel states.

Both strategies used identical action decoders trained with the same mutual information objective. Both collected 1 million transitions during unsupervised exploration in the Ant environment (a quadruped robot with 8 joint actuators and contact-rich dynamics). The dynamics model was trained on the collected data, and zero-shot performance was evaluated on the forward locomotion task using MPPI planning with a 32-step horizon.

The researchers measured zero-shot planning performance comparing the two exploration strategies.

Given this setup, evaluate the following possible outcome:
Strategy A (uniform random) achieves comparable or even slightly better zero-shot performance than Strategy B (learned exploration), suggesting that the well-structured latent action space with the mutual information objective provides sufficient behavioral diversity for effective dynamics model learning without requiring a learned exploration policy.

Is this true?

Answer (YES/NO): YES